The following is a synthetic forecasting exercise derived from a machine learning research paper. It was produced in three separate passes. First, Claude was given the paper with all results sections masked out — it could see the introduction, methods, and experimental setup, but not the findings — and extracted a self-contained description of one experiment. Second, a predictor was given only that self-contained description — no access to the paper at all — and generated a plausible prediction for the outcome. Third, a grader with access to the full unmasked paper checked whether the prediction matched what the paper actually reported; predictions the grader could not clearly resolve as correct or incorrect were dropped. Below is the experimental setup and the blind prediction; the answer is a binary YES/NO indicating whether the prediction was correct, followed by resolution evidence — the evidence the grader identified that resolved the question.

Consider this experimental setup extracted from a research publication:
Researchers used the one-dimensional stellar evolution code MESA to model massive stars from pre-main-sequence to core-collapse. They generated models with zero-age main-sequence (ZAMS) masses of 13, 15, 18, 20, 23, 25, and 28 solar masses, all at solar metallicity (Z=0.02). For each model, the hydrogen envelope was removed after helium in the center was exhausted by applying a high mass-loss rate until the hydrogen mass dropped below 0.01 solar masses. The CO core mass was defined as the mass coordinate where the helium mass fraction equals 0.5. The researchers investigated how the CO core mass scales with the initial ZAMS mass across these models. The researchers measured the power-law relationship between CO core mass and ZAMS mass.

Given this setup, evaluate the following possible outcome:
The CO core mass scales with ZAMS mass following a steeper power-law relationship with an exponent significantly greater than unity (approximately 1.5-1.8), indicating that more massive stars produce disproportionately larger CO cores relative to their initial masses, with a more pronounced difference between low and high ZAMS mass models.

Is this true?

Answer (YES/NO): YES